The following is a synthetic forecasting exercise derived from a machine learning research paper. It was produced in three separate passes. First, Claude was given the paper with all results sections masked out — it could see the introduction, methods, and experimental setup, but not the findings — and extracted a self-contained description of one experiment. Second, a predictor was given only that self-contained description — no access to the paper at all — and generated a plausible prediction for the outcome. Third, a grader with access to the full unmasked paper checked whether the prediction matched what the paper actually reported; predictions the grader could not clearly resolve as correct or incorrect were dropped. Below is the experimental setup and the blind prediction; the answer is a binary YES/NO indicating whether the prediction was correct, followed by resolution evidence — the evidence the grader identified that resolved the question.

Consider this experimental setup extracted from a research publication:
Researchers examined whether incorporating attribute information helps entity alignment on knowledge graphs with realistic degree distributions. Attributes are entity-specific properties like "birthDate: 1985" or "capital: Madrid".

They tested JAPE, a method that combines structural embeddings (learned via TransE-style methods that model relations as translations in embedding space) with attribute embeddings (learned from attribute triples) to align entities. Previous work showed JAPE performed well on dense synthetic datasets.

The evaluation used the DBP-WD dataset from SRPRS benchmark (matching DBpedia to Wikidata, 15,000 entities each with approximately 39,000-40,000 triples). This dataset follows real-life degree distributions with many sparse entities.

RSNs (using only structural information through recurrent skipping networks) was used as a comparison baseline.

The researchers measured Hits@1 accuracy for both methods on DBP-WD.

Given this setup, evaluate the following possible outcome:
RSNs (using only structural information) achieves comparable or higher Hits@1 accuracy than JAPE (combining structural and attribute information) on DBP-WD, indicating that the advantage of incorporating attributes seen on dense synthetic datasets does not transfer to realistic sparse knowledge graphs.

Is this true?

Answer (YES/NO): YES